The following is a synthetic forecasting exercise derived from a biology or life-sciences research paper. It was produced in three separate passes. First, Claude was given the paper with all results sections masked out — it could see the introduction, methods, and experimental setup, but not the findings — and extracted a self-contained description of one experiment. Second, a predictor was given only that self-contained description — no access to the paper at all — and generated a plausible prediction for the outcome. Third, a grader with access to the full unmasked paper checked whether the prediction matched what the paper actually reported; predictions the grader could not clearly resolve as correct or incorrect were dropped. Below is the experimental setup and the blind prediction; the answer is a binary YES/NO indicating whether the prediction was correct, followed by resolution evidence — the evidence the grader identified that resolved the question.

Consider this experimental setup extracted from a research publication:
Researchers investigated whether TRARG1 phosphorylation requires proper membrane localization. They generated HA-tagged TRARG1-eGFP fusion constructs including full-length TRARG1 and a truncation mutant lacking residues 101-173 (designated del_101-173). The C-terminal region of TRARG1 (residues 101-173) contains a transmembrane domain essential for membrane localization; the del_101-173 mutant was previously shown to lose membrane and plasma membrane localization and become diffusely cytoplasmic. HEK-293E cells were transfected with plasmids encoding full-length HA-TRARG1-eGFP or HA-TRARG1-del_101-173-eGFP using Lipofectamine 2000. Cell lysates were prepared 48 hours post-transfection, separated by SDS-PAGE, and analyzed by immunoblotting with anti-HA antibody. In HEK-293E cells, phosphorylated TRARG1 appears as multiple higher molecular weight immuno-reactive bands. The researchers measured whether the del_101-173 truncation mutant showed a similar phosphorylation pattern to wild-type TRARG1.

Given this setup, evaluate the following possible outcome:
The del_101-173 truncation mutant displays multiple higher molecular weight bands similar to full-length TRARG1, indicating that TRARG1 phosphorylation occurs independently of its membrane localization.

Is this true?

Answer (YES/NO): NO